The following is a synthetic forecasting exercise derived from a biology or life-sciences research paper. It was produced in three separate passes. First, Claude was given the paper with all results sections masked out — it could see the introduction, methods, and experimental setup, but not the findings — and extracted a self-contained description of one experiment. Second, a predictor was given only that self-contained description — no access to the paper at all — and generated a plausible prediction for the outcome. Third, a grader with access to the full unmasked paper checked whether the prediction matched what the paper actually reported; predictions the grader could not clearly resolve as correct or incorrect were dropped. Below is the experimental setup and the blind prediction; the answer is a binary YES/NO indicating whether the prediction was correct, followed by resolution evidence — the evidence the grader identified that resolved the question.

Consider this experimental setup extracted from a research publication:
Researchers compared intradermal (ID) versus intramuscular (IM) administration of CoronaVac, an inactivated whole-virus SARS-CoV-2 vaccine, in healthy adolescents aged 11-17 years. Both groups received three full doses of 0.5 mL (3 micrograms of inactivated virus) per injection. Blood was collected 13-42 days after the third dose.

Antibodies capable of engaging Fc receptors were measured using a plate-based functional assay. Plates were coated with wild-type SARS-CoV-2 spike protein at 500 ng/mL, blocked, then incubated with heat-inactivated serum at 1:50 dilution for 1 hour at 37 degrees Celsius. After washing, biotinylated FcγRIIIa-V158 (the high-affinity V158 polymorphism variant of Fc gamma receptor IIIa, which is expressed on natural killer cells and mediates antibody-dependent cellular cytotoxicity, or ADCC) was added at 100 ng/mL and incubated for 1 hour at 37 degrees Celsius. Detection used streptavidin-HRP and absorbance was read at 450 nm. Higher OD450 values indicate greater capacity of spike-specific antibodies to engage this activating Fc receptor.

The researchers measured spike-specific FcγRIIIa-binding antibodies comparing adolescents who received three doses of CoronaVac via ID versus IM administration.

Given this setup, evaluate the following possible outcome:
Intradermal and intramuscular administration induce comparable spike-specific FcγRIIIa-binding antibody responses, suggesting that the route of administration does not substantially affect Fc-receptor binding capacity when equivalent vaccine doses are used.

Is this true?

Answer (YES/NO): NO